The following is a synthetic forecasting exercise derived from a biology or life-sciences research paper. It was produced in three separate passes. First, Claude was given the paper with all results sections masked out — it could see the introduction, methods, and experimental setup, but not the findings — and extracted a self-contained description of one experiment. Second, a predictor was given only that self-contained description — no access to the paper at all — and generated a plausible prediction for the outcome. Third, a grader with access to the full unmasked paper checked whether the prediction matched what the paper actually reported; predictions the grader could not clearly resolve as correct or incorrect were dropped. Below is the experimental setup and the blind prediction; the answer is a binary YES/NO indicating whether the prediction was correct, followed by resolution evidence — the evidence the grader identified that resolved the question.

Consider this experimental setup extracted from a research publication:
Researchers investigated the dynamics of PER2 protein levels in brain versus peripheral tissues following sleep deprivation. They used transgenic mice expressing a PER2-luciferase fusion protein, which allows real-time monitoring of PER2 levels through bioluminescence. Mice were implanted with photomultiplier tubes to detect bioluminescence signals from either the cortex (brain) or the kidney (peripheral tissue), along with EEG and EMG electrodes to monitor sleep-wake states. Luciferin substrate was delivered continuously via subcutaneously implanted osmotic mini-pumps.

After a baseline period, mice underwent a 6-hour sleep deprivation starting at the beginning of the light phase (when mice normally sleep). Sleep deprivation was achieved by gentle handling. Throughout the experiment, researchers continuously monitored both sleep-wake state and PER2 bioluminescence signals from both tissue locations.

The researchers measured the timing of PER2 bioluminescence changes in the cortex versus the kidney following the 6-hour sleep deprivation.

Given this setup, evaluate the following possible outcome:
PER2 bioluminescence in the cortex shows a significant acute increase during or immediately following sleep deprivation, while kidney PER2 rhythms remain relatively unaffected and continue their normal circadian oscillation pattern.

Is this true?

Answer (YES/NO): NO